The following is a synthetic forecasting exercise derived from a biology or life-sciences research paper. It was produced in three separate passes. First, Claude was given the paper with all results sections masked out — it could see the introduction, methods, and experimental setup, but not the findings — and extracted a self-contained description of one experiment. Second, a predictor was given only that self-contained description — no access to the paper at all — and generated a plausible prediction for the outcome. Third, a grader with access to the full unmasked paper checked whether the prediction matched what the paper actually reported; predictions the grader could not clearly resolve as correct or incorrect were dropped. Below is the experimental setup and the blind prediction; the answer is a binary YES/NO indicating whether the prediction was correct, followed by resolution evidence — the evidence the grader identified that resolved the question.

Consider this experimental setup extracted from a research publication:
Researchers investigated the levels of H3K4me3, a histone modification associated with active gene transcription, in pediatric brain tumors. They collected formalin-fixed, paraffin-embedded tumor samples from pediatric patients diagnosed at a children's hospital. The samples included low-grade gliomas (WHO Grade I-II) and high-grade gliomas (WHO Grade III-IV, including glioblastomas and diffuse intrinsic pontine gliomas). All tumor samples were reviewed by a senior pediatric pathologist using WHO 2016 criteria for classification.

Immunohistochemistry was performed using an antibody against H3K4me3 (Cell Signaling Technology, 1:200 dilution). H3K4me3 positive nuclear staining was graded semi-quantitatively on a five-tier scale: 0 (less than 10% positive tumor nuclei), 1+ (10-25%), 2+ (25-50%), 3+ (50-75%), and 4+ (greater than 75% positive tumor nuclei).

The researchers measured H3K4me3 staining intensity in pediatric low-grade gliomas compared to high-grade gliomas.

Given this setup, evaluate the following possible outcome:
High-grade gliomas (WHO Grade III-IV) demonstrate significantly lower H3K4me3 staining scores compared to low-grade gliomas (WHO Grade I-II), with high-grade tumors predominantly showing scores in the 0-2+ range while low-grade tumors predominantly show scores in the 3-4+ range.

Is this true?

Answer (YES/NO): NO